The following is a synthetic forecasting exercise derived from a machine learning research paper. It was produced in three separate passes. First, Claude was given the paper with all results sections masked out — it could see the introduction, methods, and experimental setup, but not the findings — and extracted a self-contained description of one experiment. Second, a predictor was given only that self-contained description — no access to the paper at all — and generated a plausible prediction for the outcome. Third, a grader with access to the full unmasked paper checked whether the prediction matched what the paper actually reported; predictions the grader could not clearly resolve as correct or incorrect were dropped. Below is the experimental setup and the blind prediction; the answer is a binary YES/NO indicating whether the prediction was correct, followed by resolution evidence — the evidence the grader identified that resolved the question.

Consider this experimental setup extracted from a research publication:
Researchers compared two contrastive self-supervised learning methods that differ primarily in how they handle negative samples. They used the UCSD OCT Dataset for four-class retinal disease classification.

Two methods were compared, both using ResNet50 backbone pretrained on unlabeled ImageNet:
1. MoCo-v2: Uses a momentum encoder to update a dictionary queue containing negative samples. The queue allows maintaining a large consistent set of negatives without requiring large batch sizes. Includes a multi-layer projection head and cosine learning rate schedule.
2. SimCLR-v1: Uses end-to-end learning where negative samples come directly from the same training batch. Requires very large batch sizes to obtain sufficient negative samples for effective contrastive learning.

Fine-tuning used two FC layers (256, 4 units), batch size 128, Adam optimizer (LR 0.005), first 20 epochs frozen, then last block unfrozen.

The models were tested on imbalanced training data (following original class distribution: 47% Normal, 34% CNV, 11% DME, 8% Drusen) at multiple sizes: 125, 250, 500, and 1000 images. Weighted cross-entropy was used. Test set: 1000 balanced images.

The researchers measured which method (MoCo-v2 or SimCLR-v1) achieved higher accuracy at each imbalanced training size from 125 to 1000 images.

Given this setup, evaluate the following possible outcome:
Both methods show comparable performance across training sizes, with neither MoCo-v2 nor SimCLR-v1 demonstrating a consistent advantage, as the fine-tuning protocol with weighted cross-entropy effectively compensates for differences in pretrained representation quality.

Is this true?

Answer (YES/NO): NO